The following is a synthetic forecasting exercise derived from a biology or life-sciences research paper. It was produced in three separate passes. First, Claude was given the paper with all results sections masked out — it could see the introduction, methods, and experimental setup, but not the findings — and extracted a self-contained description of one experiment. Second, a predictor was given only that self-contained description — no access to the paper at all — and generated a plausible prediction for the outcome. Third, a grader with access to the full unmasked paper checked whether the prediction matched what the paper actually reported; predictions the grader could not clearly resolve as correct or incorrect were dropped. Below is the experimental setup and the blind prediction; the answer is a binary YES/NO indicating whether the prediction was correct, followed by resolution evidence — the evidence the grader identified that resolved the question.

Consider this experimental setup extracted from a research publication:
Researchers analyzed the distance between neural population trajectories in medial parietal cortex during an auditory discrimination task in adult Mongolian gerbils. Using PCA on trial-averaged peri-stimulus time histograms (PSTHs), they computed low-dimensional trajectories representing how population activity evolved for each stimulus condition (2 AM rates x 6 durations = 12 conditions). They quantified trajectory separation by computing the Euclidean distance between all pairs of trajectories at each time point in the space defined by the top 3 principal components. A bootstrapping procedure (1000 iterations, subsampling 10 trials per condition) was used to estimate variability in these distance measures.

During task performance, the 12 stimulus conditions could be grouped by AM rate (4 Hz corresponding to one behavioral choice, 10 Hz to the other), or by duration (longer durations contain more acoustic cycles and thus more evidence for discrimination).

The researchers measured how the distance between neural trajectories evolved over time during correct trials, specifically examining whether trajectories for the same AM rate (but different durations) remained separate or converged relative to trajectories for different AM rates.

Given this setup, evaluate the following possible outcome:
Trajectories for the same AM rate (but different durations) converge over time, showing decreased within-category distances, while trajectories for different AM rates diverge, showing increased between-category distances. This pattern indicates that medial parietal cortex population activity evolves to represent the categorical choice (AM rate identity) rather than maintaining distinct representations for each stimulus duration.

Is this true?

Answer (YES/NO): NO